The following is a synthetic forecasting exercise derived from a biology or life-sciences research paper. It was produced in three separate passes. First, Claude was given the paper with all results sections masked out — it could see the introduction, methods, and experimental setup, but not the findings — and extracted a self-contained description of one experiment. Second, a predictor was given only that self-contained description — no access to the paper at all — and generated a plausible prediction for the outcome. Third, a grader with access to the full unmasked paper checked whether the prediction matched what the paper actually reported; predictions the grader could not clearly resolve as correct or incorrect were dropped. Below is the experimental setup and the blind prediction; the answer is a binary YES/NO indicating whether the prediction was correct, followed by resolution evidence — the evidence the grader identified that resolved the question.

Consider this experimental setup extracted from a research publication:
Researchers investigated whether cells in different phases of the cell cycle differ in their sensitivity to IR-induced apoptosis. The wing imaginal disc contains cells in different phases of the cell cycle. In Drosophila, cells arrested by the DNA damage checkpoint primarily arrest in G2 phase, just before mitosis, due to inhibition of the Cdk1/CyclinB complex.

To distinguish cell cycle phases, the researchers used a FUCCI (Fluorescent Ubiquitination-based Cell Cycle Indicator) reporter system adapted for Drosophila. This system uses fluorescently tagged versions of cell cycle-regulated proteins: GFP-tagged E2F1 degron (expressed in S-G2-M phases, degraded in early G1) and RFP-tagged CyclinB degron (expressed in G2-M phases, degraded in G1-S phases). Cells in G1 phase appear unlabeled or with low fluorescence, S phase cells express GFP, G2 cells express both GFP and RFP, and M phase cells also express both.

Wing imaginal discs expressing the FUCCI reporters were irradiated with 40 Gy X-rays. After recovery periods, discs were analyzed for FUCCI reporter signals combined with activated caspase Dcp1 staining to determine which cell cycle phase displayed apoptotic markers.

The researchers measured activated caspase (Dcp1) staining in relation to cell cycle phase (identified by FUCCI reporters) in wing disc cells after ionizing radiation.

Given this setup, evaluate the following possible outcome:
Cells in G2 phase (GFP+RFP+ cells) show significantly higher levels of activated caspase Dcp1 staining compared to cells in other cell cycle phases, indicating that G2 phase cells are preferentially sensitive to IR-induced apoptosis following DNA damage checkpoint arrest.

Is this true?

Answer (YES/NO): YES